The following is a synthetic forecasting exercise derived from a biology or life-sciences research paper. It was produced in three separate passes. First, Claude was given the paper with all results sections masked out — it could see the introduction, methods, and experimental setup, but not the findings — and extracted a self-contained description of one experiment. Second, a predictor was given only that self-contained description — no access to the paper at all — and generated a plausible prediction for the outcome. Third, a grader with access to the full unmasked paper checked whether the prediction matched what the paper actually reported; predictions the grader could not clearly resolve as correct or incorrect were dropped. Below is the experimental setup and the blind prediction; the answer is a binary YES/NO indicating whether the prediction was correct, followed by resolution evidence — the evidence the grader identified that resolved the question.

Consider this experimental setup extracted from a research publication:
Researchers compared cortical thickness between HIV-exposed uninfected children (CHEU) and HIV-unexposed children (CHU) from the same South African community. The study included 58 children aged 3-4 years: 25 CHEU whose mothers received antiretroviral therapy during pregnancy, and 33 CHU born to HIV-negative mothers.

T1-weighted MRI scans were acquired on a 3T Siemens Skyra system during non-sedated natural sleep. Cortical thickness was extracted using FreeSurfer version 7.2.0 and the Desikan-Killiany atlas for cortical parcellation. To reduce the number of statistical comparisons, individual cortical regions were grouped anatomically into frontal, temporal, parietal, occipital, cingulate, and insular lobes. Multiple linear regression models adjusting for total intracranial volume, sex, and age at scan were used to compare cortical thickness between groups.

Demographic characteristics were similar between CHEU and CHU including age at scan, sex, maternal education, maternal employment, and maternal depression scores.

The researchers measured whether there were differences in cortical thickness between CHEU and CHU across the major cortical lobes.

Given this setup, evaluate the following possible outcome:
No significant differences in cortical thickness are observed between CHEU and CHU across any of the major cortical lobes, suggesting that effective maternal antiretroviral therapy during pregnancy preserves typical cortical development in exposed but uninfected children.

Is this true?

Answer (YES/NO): YES